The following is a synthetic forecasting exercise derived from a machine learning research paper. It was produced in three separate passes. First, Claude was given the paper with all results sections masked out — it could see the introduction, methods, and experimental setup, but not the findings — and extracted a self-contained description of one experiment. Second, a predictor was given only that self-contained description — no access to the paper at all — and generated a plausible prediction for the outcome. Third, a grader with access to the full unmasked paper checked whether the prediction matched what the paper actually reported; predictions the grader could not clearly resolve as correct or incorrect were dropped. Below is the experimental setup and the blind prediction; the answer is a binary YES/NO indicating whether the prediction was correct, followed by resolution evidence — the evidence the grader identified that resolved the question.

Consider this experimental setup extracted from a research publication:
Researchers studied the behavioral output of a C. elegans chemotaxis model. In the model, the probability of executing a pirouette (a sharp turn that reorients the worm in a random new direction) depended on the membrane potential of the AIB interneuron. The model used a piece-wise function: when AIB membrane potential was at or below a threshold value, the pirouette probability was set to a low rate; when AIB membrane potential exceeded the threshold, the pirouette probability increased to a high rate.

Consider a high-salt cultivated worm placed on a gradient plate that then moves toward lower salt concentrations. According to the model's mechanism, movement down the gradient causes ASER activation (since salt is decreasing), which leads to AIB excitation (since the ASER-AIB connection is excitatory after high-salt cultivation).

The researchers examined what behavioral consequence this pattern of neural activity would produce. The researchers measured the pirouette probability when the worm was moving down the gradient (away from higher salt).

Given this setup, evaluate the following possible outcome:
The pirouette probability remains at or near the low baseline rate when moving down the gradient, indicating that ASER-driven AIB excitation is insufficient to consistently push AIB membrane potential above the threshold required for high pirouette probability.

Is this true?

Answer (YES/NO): NO